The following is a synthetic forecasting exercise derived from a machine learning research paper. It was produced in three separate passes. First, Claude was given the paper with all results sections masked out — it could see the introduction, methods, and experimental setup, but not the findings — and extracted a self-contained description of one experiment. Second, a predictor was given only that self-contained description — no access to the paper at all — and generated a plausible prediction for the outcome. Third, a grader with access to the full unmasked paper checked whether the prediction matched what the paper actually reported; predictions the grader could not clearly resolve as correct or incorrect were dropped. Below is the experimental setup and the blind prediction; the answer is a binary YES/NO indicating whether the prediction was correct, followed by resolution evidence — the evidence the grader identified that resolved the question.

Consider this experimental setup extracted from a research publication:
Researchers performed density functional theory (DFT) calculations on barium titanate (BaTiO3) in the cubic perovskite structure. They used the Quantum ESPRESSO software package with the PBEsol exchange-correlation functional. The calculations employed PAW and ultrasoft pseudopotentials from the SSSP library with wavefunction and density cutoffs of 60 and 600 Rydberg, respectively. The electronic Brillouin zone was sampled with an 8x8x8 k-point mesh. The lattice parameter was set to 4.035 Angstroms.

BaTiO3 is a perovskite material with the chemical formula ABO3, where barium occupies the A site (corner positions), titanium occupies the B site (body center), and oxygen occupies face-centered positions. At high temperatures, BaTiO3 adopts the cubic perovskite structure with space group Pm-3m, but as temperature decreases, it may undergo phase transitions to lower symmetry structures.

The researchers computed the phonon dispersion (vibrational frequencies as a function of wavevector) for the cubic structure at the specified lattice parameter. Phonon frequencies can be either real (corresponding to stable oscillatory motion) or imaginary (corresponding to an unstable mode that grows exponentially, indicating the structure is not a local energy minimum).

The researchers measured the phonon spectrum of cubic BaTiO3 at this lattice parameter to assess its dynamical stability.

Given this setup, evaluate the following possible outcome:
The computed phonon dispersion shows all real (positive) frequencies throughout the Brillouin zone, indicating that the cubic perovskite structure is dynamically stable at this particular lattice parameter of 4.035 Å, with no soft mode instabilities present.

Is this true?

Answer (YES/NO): NO